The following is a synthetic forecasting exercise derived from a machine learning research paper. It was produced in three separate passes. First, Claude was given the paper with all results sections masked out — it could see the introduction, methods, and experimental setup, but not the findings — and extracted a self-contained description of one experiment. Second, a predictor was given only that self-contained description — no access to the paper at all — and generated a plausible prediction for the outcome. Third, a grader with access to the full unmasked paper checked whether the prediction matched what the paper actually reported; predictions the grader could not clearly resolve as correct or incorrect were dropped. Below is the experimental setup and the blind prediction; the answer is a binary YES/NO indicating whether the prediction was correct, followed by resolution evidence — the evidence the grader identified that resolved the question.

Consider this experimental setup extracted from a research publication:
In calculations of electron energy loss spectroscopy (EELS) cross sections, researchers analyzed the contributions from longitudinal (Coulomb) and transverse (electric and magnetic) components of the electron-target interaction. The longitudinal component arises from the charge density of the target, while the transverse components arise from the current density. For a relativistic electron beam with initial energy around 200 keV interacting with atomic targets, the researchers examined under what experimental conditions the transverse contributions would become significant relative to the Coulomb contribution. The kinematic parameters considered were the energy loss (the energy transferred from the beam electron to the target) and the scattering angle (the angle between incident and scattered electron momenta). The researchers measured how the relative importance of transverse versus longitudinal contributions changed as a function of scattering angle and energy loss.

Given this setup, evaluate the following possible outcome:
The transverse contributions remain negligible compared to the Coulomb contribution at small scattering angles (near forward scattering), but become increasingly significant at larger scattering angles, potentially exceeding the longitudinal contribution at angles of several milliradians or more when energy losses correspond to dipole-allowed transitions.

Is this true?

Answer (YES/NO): NO